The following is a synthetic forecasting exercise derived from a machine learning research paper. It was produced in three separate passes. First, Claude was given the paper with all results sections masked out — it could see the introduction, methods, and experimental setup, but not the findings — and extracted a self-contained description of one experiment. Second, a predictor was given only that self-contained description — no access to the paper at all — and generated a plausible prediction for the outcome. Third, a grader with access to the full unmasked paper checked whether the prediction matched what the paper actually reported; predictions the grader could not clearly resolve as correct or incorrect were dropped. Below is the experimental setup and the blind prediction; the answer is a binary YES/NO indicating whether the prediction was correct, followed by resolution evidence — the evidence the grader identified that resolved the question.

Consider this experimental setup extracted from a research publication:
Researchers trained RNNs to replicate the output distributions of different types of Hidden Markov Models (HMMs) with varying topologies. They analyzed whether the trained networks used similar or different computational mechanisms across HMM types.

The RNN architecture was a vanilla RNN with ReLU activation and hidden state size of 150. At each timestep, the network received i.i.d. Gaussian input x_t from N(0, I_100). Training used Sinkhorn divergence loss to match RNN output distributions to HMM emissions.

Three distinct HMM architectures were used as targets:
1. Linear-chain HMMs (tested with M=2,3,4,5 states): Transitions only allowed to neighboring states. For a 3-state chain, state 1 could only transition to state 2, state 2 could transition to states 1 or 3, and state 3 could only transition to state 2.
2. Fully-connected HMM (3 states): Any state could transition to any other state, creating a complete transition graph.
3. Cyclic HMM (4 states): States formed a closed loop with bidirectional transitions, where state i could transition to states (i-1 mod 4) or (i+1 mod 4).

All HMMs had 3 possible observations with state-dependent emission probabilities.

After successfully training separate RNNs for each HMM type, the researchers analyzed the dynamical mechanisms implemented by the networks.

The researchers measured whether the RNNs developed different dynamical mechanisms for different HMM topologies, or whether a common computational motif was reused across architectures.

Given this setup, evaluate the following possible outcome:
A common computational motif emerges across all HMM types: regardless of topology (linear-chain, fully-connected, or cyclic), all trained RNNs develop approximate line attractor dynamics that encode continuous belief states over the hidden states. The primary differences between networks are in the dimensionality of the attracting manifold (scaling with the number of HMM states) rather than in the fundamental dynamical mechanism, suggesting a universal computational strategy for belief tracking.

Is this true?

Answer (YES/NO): NO